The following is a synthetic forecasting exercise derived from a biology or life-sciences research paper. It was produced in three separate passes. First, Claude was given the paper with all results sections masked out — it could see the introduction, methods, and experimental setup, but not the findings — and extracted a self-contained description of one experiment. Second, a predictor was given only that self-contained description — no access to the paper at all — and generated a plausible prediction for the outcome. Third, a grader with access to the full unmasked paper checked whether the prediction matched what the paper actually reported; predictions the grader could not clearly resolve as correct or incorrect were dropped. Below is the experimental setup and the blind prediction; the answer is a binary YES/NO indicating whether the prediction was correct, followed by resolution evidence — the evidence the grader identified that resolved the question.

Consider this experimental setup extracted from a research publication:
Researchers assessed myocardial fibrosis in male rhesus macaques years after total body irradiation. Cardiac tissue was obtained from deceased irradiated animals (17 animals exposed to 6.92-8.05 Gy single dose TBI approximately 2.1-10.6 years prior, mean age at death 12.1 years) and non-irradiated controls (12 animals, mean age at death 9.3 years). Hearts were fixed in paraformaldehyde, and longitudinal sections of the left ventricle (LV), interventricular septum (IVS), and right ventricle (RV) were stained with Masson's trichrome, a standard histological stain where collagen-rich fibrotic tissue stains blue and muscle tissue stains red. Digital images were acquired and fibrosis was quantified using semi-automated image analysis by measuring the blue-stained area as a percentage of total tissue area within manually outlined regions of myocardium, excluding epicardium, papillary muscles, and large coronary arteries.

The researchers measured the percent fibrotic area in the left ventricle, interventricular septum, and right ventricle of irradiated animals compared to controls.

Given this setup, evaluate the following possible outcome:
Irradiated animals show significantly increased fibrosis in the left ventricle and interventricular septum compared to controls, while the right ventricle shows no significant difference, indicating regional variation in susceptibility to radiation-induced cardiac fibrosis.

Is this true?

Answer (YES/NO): NO